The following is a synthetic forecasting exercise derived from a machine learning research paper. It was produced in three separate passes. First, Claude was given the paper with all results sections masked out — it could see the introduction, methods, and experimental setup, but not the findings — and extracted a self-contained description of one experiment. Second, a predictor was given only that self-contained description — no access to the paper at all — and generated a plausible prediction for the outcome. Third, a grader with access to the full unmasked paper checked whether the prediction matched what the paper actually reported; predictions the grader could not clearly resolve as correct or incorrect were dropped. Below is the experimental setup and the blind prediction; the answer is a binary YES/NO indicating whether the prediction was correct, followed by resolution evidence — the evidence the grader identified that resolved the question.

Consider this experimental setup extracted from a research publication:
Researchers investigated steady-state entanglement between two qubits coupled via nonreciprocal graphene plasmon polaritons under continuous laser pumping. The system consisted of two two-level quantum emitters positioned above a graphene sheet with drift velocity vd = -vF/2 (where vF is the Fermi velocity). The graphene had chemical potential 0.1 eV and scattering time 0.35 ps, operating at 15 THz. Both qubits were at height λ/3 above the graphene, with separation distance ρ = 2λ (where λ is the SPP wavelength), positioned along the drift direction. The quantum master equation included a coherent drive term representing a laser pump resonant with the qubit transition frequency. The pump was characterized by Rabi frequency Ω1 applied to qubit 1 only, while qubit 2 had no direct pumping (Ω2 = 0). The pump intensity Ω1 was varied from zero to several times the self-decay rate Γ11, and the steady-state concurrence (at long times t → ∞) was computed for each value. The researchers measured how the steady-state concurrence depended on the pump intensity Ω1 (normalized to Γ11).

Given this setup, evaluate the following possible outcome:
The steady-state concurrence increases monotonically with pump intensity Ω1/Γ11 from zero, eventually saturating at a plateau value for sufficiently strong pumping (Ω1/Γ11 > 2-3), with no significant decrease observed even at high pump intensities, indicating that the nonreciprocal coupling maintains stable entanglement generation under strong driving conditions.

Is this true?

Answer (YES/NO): NO